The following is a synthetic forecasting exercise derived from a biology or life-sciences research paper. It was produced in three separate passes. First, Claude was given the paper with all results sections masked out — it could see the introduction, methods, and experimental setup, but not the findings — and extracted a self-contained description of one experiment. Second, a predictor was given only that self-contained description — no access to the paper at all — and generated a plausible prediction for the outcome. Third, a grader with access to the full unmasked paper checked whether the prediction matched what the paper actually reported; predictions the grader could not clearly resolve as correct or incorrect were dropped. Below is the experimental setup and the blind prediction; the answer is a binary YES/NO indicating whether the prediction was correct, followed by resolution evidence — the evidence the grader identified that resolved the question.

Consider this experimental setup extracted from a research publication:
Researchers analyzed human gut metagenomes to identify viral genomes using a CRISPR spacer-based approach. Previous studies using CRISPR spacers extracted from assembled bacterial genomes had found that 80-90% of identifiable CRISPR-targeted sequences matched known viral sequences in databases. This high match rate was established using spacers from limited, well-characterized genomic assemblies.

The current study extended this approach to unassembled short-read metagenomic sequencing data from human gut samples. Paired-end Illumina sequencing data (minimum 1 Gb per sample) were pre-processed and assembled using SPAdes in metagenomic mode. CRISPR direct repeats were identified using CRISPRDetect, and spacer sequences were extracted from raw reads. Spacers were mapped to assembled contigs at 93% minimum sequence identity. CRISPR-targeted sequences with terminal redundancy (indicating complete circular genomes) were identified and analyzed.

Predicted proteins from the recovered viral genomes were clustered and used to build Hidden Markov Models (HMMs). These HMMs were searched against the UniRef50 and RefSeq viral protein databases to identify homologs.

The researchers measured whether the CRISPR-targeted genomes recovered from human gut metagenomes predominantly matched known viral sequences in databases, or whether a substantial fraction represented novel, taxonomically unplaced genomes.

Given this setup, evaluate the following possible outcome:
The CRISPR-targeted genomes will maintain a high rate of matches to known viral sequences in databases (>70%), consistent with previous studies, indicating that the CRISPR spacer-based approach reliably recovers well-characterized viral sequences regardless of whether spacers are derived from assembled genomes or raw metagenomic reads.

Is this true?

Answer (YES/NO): NO